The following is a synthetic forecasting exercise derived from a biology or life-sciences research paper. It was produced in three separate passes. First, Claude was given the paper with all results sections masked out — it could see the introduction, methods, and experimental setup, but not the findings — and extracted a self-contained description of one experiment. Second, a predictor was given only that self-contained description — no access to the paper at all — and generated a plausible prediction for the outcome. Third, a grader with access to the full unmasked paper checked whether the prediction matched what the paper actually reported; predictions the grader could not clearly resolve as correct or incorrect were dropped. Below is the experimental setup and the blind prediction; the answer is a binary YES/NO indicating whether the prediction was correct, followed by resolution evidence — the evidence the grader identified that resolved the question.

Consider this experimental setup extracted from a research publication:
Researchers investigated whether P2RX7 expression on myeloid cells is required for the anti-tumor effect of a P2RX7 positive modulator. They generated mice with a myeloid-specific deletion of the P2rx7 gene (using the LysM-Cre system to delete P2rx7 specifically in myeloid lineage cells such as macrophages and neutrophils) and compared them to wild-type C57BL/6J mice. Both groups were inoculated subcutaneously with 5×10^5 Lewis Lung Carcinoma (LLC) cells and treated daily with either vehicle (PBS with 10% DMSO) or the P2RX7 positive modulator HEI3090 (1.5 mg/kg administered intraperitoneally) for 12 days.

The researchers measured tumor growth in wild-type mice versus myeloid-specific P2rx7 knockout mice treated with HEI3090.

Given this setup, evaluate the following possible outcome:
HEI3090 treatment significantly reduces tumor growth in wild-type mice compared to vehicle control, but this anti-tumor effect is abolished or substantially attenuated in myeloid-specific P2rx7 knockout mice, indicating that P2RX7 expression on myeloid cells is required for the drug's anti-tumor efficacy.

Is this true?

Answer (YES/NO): NO